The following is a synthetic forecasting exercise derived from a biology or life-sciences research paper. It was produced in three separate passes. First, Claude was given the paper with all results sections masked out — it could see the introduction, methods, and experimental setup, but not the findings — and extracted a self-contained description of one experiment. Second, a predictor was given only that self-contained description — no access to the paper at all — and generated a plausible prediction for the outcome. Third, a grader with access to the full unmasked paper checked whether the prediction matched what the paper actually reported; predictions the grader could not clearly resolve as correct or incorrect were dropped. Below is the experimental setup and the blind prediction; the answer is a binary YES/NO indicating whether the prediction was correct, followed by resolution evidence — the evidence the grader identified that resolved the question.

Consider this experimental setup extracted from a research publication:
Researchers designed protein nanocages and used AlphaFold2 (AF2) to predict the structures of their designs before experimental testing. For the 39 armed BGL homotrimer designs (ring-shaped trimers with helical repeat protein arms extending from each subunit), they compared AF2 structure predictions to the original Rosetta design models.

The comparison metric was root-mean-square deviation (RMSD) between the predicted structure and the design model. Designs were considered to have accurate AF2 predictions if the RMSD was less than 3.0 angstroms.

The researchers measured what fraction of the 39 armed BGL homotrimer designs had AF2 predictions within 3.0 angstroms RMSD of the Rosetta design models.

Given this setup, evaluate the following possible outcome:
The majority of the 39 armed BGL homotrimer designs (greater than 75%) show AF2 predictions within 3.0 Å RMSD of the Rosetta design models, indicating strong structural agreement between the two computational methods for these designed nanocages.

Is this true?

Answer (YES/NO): YES